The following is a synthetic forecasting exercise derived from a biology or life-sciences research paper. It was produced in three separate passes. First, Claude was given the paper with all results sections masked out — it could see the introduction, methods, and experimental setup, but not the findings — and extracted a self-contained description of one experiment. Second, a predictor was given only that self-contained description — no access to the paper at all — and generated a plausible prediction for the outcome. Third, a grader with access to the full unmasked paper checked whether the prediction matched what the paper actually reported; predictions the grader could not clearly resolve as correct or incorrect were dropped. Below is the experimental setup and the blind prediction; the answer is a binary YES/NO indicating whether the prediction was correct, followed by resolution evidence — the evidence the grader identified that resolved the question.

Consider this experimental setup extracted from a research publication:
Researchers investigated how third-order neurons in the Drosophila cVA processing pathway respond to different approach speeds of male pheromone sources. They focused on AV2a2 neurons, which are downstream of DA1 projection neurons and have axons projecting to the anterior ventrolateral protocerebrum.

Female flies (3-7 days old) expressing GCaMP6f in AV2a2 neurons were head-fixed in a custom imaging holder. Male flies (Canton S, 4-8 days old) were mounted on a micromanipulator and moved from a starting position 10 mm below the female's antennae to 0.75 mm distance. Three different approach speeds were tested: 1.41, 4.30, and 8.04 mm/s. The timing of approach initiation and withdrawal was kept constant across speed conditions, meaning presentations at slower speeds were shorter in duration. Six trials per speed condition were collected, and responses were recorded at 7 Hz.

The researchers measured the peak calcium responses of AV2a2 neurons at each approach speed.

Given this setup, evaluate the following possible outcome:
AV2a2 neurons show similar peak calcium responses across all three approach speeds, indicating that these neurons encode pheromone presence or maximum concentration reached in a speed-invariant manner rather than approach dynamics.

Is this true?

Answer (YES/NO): NO